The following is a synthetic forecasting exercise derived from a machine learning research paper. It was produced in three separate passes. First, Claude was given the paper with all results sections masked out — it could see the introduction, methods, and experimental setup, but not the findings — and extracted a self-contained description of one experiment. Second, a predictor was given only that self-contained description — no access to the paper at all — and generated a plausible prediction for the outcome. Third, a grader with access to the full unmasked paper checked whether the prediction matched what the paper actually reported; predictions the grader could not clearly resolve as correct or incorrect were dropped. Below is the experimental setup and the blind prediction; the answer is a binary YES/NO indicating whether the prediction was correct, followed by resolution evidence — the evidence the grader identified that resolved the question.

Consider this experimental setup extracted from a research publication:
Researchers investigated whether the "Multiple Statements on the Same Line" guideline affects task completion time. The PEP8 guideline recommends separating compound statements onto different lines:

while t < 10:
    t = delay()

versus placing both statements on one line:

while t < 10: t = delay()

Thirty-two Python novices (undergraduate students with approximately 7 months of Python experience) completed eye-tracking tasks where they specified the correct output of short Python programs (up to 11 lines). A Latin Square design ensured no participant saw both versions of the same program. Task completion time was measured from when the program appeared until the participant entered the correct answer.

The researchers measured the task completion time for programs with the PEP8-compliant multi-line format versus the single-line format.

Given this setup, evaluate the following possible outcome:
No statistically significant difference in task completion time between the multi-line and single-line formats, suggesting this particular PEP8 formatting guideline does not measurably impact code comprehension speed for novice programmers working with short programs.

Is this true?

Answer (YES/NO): YES